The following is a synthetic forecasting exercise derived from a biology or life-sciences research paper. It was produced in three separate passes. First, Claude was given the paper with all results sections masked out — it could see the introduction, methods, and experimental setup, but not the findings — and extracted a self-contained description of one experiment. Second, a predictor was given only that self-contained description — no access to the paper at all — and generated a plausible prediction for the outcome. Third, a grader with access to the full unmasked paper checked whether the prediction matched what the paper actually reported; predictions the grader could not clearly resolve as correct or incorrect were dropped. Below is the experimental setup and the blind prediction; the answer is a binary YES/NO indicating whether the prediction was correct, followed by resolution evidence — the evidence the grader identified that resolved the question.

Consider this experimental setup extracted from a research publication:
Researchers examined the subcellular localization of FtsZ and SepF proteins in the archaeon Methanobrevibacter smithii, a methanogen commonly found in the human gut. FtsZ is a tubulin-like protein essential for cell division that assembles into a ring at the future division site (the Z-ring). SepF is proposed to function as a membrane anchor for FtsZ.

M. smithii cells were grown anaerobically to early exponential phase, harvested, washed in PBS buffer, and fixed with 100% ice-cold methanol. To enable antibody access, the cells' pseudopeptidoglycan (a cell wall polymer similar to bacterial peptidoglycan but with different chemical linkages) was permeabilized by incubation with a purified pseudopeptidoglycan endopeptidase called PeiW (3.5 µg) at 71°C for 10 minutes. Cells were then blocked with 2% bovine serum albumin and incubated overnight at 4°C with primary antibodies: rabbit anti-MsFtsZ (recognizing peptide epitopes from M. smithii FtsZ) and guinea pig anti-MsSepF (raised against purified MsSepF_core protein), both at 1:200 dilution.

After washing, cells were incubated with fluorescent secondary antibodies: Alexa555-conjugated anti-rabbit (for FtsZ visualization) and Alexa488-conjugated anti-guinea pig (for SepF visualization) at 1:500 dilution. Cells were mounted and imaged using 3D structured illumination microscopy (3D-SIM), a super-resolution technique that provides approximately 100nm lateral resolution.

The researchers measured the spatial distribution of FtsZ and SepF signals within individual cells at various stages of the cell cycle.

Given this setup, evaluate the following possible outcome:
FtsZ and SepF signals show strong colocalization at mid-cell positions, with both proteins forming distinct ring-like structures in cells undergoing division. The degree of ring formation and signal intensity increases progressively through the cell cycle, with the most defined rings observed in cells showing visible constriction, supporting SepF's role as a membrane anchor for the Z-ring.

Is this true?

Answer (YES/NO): NO